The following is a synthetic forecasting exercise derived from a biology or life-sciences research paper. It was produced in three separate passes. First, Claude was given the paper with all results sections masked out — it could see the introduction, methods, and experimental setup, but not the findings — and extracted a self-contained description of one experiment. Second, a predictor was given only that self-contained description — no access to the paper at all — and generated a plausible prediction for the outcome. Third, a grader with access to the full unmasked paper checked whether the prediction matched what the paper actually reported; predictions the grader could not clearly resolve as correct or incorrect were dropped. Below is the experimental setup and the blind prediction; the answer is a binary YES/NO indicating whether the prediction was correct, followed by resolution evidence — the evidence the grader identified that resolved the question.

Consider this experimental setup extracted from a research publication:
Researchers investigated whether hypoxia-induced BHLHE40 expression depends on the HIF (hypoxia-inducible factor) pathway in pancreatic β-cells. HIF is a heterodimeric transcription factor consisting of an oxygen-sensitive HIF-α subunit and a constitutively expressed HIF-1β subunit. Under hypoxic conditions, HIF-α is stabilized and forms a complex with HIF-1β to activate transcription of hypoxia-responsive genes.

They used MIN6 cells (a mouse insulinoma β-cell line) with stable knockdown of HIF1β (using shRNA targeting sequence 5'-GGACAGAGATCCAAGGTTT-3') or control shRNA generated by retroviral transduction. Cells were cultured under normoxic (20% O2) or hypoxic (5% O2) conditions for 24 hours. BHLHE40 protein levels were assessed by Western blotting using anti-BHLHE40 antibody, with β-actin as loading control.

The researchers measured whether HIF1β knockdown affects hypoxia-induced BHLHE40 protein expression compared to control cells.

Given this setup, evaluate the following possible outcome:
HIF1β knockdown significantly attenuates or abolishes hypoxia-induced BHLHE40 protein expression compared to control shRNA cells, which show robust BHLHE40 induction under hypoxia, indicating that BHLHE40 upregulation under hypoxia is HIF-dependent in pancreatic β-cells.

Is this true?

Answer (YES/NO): NO